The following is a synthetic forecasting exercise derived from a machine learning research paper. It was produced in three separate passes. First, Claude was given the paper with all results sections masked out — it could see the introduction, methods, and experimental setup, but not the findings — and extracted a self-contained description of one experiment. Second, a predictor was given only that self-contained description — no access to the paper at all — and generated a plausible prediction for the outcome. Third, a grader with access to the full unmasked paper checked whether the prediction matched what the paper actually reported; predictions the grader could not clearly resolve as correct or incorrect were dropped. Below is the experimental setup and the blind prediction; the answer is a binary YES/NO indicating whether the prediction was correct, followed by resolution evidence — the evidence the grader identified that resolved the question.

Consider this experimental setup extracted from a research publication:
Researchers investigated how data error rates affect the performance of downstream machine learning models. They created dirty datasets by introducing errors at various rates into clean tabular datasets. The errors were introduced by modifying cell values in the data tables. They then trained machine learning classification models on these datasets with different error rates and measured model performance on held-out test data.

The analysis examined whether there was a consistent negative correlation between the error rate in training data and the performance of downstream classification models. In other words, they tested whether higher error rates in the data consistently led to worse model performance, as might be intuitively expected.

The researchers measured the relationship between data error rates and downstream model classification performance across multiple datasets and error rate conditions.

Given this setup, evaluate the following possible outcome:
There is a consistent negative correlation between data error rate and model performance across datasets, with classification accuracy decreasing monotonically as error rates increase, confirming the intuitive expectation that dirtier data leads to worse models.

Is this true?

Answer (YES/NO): NO